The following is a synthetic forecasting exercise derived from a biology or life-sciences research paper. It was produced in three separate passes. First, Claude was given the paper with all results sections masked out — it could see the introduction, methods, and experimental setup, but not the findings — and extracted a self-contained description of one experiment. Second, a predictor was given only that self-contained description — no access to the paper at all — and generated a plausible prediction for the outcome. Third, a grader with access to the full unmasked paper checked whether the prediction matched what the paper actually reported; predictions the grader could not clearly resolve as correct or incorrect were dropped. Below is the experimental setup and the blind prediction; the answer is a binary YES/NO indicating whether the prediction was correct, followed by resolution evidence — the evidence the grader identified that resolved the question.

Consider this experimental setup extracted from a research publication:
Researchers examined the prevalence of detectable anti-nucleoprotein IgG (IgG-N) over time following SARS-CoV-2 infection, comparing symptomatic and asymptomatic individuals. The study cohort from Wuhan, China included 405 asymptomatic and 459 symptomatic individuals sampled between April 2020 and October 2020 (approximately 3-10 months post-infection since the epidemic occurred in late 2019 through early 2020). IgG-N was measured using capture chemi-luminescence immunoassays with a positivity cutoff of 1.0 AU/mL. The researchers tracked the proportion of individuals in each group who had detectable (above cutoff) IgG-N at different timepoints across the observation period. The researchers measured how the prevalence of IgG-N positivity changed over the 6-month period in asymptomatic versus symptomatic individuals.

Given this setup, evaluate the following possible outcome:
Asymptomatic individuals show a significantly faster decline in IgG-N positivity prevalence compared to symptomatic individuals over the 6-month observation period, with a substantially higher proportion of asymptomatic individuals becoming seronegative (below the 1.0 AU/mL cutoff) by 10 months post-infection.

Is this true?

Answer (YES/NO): NO